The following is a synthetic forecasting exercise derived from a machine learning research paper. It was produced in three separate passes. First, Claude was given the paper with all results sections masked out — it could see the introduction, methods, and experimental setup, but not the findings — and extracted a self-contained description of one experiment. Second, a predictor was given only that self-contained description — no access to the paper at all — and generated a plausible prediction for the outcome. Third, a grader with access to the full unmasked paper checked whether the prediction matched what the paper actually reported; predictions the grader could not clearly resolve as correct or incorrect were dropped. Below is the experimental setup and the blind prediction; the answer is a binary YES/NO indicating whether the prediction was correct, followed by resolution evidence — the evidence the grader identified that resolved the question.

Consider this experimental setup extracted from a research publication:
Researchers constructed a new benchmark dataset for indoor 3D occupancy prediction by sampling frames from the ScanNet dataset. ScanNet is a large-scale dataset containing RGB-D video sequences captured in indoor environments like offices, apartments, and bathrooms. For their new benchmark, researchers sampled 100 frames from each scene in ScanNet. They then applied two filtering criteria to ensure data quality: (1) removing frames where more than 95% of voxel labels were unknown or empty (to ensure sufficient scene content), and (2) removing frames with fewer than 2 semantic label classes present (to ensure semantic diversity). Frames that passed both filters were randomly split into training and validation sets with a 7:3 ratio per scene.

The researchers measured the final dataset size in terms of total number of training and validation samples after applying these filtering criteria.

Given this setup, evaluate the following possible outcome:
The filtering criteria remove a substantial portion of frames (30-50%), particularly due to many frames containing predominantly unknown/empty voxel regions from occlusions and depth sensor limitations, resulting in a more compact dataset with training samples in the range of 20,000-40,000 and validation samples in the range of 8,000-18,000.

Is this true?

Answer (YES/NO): NO